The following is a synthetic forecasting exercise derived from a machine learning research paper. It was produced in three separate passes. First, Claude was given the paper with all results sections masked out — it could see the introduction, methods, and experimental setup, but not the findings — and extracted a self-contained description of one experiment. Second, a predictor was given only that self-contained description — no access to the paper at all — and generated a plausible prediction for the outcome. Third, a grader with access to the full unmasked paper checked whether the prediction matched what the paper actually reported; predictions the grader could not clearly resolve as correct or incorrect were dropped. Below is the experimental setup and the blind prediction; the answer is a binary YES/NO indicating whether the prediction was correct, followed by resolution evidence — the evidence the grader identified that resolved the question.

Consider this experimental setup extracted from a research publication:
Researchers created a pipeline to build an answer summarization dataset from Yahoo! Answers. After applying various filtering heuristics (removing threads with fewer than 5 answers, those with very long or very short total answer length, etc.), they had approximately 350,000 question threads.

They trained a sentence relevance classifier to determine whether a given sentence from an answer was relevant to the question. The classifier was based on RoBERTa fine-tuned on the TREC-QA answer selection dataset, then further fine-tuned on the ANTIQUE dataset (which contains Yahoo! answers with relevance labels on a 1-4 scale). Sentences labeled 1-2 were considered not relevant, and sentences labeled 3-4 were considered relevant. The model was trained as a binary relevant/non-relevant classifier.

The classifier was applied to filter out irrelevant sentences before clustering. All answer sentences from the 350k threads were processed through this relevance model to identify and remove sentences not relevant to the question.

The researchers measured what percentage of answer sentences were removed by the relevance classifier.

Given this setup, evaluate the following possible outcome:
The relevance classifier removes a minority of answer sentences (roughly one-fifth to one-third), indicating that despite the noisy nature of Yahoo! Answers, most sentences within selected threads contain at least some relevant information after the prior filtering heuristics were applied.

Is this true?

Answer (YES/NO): NO